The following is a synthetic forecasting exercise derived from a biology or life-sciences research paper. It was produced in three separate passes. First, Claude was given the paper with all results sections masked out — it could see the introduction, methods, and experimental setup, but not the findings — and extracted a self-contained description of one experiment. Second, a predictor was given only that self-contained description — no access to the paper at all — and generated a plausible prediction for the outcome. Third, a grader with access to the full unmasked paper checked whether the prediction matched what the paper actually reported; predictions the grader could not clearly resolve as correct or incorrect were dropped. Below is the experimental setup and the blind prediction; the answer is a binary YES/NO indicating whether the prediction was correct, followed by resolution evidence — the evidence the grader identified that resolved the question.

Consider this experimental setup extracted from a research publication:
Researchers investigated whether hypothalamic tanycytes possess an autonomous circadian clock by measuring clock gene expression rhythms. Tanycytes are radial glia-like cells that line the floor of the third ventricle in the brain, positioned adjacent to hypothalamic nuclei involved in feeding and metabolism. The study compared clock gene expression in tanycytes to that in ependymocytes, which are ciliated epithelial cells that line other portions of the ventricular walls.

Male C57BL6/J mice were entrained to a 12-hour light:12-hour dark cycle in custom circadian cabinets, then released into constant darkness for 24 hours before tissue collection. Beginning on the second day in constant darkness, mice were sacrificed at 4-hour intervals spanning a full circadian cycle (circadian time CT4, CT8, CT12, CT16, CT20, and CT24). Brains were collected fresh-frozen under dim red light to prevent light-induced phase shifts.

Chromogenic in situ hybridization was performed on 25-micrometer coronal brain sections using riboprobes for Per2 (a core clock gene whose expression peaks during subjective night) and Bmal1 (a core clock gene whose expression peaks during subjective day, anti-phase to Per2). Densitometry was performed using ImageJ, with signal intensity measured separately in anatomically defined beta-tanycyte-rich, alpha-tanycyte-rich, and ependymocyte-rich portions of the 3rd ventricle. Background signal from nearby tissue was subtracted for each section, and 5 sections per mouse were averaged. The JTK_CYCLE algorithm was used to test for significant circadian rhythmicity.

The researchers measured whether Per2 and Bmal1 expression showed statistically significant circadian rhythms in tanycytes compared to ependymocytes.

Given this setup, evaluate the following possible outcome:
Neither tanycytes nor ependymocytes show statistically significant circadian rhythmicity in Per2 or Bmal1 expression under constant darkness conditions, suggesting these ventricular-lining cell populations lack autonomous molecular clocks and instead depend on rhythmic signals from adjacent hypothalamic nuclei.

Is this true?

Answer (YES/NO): NO